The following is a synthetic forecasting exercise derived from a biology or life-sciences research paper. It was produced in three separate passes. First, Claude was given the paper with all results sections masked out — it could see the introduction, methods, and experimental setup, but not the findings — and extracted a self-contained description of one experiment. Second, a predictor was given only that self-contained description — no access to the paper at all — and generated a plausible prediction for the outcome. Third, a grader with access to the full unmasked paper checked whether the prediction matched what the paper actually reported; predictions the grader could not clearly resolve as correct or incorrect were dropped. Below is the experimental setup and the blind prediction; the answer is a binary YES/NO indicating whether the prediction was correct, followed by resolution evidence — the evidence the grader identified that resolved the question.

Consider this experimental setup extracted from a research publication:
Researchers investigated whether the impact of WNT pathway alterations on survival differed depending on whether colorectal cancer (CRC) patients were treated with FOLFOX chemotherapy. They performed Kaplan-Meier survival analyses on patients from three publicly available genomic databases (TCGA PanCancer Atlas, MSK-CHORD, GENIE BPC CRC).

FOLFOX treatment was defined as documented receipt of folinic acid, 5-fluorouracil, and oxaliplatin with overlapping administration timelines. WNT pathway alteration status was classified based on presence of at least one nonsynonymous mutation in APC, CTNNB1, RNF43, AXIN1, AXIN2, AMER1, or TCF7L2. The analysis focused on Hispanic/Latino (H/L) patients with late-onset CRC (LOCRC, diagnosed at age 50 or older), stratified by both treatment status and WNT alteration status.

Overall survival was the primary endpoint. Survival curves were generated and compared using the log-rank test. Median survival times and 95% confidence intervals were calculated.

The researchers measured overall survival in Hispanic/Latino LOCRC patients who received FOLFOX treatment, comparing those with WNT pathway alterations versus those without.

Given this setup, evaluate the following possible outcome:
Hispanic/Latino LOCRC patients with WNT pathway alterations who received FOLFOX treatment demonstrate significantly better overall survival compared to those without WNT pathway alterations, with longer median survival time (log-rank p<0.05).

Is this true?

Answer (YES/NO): NO